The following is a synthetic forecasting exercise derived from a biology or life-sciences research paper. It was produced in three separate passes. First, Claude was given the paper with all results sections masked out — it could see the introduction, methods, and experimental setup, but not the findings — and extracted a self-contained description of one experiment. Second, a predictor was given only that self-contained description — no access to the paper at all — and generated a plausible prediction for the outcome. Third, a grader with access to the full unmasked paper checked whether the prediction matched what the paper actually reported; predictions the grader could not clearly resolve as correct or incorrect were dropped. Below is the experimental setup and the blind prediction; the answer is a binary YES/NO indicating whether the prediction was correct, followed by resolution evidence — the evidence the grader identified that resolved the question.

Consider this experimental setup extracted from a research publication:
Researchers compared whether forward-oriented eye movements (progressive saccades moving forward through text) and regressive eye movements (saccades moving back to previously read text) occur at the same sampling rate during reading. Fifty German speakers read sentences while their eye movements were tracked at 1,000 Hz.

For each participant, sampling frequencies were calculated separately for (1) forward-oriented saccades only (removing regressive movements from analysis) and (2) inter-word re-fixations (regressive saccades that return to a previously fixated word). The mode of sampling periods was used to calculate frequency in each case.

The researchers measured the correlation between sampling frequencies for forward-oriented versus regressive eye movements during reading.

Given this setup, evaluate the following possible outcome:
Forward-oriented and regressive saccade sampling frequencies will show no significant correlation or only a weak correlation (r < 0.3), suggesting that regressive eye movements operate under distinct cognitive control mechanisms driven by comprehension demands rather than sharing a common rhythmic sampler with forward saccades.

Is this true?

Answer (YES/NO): NO